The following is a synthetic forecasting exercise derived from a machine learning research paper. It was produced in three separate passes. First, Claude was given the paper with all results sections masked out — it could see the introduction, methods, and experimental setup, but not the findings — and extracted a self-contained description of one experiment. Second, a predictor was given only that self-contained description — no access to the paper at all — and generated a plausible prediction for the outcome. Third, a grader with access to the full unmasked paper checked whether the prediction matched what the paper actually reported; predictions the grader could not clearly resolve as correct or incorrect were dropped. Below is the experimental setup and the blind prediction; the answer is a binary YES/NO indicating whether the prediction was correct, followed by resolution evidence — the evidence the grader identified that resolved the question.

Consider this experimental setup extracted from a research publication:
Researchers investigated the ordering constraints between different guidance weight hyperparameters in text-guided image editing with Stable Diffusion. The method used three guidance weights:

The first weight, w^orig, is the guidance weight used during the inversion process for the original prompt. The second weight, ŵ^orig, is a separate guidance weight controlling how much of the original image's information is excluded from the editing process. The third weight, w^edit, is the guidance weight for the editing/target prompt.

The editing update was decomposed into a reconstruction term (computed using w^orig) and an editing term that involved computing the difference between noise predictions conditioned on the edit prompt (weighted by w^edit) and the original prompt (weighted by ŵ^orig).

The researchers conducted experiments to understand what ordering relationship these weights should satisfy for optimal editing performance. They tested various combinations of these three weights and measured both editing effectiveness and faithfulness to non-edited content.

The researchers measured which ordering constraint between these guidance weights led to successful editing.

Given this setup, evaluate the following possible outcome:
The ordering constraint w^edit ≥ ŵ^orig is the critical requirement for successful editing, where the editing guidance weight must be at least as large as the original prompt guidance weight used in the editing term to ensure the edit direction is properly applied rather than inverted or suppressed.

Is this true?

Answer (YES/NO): NO